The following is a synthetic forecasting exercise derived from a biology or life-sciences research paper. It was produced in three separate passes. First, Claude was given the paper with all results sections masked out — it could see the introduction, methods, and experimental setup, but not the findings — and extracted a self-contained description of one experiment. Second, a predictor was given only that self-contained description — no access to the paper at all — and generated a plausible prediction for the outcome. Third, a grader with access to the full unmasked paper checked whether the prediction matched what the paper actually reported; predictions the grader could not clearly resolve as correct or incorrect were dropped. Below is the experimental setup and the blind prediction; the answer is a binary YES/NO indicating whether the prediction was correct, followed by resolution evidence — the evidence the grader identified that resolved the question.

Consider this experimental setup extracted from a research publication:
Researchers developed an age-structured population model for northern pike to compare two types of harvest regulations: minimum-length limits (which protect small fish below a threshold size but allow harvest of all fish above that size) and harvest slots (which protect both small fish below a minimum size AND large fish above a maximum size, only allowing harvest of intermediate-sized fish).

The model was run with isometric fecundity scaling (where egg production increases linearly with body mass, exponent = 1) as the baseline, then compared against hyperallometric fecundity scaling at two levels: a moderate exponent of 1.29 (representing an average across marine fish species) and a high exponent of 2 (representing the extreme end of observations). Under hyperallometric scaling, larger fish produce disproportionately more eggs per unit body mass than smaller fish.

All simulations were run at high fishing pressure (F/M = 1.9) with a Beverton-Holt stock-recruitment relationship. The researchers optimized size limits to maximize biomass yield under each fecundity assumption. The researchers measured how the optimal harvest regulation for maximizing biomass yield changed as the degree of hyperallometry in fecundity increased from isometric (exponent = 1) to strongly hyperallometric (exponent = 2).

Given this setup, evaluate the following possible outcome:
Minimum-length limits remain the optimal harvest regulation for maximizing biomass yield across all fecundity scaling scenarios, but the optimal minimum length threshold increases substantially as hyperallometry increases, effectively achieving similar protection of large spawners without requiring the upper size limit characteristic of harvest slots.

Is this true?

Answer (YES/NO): NO